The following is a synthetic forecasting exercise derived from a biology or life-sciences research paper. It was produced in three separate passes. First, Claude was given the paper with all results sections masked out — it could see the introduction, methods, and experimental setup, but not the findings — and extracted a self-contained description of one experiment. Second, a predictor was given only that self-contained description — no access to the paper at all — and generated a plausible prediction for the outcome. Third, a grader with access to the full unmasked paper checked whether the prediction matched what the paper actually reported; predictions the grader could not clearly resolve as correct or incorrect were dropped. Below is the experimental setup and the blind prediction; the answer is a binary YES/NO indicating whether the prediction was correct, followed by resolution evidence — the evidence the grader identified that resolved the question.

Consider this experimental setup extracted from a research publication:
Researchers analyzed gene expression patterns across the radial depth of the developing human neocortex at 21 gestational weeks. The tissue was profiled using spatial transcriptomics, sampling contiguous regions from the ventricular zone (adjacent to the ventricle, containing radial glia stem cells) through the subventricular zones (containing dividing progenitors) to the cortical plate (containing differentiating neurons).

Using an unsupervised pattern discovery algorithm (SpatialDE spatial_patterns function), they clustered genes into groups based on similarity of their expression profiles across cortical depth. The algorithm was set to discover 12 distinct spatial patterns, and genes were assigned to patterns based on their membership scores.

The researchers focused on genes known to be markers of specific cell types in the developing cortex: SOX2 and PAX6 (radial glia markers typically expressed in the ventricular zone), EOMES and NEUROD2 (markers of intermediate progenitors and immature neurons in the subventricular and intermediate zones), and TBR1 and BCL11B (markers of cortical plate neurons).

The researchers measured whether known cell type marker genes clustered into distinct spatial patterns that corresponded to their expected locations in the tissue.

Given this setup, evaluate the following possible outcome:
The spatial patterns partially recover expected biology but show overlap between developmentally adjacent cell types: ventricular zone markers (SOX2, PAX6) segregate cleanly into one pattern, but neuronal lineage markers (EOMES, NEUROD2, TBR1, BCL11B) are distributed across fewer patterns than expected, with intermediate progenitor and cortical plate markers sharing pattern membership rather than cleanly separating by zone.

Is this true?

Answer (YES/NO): NO